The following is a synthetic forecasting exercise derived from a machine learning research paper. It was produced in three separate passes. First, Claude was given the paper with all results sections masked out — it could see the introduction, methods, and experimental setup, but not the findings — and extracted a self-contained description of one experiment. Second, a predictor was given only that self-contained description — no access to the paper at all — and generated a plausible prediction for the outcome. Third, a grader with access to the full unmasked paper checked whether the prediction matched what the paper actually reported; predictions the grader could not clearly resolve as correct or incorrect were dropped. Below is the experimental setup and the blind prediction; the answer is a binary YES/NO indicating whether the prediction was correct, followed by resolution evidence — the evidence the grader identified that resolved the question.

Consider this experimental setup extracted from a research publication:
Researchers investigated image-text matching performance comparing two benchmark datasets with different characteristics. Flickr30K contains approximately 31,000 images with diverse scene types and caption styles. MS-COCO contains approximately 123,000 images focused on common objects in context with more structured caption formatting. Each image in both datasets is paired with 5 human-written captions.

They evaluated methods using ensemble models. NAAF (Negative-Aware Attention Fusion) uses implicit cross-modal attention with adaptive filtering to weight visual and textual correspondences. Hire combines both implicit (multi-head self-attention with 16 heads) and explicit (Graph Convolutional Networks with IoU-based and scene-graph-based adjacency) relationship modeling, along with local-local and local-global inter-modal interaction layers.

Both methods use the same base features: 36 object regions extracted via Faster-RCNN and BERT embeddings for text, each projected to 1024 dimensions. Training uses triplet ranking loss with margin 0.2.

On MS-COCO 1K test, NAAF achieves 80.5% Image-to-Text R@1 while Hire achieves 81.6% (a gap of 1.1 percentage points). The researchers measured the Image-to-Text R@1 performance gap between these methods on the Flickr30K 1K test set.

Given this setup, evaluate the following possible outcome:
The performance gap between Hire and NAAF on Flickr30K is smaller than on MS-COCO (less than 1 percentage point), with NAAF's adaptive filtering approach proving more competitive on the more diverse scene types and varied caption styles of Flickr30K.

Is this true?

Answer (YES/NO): NO